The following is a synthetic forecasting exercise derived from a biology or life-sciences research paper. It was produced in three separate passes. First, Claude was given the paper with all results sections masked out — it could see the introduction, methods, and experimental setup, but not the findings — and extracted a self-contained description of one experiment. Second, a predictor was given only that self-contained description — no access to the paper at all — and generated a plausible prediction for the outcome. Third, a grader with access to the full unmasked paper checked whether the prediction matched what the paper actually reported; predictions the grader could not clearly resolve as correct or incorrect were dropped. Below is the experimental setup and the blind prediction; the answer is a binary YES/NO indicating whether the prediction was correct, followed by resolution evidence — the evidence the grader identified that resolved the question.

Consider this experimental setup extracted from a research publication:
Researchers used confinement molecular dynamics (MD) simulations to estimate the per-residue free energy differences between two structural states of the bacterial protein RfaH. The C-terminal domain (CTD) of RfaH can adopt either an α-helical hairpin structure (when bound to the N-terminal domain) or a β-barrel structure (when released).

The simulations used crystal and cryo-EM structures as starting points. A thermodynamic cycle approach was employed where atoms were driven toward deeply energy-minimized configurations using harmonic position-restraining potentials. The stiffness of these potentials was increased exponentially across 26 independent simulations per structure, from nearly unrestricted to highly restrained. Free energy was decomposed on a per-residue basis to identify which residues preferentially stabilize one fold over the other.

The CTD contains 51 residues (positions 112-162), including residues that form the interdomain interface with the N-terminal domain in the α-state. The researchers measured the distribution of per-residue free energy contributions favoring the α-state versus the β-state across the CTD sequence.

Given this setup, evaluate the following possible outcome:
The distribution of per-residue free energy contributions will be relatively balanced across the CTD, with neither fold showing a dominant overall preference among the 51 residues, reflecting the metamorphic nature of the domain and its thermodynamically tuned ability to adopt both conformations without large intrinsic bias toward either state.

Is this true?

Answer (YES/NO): NO